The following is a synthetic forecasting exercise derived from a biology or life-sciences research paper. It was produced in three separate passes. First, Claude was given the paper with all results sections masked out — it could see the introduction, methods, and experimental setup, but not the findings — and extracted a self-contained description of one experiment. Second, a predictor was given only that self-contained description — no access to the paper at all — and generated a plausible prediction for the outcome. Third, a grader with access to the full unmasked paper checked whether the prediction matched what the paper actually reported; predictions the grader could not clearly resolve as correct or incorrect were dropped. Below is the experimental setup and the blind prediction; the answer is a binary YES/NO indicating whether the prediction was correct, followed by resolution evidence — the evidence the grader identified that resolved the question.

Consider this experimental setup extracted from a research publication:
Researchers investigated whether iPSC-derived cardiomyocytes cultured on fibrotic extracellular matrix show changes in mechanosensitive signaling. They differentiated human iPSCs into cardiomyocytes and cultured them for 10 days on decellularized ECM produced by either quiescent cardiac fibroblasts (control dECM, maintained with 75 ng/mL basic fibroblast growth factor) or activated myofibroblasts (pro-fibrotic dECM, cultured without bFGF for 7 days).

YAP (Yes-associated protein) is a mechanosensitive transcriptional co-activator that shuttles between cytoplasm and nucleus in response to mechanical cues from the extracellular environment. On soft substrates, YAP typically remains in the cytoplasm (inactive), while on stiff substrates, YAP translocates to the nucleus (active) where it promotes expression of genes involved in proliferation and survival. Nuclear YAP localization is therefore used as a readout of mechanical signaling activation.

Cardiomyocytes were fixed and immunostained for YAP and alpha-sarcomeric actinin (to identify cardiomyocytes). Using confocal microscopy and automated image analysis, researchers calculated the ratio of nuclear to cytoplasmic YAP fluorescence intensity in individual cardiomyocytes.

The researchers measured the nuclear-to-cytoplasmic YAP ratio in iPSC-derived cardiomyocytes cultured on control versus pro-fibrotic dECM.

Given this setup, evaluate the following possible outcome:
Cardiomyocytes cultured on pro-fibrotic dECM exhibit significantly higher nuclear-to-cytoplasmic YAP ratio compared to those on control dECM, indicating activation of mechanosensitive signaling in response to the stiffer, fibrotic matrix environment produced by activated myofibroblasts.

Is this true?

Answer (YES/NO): YES